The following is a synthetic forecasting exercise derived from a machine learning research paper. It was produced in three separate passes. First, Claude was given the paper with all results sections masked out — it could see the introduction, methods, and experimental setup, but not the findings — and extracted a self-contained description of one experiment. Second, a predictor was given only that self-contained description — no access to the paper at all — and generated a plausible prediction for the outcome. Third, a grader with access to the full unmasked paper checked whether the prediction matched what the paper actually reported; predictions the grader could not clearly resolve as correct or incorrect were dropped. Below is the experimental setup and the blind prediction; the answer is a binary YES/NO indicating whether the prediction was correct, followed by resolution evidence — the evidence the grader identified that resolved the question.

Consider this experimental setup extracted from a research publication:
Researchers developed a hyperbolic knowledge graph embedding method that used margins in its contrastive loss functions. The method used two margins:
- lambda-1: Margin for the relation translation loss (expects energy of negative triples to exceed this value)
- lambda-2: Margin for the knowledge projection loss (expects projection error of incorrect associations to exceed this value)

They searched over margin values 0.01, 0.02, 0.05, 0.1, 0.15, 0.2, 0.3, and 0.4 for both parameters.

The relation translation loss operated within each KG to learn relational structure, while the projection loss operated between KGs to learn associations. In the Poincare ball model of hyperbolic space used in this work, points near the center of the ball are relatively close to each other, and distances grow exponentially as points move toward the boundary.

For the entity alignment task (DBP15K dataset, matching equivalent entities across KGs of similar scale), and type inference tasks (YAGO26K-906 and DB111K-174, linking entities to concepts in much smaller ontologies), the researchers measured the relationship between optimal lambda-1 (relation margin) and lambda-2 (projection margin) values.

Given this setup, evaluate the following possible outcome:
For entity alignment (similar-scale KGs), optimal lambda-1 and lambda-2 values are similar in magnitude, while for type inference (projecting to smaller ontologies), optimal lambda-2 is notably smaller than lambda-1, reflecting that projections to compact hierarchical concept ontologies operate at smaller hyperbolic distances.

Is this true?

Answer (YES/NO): NO